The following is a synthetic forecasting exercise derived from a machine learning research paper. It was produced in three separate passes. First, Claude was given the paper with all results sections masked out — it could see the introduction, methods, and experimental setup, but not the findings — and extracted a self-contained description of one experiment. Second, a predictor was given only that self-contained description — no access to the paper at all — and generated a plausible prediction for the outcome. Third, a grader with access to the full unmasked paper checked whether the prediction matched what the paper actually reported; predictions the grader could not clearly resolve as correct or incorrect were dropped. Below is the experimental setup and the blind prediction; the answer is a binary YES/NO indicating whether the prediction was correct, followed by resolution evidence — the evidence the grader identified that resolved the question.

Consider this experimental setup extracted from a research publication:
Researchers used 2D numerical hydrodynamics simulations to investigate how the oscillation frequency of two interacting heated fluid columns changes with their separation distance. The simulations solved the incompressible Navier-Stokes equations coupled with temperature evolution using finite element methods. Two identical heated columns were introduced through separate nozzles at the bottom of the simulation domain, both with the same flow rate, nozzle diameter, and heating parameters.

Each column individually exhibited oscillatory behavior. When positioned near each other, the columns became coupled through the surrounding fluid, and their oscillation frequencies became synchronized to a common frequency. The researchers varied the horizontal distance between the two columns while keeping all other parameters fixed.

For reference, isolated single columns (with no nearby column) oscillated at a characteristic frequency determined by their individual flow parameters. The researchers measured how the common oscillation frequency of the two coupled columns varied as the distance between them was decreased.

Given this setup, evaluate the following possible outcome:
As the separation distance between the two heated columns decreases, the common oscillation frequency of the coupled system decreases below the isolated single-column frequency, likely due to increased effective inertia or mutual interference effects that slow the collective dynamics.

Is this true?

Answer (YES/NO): NO